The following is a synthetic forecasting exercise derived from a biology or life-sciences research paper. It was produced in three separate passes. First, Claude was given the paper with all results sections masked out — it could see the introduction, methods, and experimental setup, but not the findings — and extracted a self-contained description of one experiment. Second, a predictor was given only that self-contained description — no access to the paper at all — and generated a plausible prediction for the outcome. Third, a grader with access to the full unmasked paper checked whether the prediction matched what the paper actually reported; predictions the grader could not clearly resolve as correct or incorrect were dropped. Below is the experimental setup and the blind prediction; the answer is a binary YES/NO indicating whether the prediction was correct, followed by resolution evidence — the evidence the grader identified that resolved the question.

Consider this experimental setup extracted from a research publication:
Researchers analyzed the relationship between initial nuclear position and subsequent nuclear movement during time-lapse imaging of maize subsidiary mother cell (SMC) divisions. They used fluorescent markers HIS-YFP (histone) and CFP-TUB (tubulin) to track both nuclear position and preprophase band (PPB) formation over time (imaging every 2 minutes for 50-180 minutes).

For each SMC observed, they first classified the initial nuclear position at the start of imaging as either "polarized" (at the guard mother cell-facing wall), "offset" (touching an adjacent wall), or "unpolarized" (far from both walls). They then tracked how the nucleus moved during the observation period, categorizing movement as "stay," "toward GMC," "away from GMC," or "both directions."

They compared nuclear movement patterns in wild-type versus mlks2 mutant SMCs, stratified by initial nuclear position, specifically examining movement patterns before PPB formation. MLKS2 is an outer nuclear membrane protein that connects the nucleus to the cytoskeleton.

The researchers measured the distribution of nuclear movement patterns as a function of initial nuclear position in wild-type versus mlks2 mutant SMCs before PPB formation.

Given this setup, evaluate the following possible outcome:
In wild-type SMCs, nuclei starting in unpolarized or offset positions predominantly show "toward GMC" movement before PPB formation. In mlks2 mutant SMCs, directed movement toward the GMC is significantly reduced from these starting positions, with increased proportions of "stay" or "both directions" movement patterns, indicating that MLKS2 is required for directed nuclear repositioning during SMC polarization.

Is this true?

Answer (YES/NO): NO